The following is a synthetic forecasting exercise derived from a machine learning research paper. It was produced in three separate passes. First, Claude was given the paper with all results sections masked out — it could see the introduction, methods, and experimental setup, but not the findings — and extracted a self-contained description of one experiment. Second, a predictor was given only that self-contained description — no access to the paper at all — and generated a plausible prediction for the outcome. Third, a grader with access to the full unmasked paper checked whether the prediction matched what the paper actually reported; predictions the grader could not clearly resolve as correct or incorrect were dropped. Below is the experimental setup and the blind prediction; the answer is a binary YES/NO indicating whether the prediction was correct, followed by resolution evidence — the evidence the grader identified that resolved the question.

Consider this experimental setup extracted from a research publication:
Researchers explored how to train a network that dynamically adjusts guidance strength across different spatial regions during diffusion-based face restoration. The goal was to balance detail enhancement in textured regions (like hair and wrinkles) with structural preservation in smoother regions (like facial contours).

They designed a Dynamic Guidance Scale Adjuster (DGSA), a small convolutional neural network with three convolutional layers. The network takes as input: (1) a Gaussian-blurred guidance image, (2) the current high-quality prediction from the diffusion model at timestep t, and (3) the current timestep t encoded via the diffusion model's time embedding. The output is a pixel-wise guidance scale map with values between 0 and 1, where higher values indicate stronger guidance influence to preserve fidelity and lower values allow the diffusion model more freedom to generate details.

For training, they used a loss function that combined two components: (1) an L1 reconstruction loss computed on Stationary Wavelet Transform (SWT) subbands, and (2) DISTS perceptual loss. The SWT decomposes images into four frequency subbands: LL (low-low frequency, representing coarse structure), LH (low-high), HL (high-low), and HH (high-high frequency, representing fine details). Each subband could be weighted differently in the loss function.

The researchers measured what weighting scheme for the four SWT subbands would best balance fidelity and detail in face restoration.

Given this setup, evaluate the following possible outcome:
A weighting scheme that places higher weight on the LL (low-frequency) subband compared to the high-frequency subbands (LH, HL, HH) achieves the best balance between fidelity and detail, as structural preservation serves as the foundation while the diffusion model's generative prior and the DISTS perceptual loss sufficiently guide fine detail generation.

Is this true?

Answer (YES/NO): NO